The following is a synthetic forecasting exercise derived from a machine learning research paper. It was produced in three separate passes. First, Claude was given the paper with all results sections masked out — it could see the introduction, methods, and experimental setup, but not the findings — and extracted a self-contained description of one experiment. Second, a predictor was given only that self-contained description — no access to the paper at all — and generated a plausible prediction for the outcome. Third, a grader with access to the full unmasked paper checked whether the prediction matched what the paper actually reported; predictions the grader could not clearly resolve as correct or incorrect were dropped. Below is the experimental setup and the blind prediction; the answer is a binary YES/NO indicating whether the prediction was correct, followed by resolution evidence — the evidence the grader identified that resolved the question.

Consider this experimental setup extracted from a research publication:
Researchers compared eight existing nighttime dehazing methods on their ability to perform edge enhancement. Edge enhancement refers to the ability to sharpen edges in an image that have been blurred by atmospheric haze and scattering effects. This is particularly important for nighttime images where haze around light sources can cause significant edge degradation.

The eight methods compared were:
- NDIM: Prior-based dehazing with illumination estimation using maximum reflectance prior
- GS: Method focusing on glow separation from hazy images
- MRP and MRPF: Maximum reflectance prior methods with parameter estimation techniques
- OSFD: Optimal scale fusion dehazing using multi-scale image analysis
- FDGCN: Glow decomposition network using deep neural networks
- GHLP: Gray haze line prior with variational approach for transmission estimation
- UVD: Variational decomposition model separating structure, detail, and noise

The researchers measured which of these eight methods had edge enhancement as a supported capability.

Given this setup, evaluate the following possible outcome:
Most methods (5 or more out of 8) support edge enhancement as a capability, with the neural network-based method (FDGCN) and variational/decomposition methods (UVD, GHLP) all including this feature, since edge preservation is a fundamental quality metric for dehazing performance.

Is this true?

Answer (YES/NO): NO